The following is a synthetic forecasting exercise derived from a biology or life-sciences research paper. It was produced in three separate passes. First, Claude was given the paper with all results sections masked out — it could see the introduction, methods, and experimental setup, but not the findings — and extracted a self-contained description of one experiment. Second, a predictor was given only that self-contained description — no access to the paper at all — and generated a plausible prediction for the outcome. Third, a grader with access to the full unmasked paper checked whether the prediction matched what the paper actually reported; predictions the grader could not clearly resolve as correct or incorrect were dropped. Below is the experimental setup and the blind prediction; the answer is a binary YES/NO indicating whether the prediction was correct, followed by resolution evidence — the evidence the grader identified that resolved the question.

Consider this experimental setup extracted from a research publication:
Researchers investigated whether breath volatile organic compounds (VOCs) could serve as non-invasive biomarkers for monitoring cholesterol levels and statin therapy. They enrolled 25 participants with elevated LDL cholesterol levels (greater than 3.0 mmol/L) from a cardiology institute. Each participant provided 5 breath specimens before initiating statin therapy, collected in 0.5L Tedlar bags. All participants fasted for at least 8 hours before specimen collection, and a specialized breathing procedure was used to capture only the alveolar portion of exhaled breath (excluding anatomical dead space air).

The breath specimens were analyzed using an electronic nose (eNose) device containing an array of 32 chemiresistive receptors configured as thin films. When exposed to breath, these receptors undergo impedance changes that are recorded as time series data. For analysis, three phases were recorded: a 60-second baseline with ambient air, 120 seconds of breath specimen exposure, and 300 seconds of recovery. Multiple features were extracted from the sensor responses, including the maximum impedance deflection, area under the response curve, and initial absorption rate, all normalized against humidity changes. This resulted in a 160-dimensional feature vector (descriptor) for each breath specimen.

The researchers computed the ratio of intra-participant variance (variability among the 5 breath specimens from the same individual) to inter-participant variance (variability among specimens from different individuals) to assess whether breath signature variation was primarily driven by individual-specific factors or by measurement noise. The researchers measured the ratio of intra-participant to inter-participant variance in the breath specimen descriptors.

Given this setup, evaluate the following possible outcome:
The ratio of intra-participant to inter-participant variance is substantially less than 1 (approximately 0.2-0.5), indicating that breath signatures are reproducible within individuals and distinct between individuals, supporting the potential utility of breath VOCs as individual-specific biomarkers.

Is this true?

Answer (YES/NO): NO